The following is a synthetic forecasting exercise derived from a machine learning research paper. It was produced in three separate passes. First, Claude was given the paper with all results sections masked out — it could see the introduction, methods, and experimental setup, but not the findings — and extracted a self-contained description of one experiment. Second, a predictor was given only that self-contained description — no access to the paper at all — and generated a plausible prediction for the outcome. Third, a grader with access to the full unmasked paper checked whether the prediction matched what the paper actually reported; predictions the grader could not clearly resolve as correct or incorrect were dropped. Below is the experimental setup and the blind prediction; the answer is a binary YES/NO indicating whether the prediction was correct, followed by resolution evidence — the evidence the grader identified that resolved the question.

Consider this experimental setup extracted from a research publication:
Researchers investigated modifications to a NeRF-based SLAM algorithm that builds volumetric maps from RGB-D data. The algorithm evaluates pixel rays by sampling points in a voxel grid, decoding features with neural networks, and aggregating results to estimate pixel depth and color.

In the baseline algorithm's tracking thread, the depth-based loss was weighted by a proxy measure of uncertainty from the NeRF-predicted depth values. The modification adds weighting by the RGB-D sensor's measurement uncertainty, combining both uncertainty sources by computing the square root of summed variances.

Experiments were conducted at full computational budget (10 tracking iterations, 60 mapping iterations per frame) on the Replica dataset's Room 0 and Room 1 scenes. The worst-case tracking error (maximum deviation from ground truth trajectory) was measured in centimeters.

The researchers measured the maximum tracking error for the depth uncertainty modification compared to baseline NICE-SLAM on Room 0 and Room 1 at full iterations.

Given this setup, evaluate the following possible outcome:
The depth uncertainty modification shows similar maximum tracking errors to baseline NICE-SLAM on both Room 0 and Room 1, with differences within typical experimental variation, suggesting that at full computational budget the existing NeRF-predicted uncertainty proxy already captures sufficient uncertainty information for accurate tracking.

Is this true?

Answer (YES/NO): NO